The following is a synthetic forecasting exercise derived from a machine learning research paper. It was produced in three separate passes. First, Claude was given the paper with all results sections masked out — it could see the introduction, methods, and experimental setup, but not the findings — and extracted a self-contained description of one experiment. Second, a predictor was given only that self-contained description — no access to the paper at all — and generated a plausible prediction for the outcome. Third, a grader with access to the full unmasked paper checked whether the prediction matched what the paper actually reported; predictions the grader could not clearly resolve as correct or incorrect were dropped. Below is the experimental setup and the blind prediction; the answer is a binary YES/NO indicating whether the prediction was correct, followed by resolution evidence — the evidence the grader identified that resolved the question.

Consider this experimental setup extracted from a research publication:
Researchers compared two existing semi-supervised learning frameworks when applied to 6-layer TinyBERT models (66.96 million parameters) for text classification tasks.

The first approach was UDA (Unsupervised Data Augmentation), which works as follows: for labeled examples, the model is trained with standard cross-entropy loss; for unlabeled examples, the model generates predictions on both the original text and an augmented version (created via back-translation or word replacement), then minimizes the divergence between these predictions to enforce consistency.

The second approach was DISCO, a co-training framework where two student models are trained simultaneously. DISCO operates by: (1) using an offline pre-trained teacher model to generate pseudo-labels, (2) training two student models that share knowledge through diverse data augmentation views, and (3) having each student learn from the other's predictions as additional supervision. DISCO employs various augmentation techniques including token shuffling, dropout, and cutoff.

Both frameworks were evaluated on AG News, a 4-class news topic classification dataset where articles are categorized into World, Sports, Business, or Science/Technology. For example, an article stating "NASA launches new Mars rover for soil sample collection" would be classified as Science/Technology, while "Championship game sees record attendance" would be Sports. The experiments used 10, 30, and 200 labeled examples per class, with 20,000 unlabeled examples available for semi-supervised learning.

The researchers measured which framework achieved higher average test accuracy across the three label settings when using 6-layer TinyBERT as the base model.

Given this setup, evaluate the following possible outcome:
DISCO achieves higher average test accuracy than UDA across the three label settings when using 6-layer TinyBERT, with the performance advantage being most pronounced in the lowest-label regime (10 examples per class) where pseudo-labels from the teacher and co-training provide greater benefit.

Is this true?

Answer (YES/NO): YES